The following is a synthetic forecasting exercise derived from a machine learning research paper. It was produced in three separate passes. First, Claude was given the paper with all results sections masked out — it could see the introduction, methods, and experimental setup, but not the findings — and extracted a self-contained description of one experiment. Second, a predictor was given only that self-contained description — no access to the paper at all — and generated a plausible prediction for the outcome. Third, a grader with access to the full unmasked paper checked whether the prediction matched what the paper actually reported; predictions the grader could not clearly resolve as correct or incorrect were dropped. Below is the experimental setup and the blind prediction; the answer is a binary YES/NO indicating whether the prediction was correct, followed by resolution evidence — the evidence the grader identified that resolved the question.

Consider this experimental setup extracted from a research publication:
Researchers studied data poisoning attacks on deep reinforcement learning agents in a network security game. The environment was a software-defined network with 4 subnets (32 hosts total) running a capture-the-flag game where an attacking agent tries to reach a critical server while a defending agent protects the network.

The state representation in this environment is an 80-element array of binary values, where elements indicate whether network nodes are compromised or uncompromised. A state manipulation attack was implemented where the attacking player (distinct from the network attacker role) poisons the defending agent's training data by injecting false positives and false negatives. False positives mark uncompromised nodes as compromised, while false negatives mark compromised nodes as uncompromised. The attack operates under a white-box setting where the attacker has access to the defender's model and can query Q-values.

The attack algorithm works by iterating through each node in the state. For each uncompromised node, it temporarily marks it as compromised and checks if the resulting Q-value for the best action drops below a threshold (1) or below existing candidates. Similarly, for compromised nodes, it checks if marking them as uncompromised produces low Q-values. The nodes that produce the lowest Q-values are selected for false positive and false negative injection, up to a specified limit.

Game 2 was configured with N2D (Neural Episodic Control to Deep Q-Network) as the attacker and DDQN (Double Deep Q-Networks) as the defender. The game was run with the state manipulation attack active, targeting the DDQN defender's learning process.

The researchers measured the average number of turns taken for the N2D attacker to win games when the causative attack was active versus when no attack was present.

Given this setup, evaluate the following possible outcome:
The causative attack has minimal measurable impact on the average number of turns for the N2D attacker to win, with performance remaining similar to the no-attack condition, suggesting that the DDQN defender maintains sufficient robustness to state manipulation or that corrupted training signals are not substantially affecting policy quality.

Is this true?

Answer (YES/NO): NO